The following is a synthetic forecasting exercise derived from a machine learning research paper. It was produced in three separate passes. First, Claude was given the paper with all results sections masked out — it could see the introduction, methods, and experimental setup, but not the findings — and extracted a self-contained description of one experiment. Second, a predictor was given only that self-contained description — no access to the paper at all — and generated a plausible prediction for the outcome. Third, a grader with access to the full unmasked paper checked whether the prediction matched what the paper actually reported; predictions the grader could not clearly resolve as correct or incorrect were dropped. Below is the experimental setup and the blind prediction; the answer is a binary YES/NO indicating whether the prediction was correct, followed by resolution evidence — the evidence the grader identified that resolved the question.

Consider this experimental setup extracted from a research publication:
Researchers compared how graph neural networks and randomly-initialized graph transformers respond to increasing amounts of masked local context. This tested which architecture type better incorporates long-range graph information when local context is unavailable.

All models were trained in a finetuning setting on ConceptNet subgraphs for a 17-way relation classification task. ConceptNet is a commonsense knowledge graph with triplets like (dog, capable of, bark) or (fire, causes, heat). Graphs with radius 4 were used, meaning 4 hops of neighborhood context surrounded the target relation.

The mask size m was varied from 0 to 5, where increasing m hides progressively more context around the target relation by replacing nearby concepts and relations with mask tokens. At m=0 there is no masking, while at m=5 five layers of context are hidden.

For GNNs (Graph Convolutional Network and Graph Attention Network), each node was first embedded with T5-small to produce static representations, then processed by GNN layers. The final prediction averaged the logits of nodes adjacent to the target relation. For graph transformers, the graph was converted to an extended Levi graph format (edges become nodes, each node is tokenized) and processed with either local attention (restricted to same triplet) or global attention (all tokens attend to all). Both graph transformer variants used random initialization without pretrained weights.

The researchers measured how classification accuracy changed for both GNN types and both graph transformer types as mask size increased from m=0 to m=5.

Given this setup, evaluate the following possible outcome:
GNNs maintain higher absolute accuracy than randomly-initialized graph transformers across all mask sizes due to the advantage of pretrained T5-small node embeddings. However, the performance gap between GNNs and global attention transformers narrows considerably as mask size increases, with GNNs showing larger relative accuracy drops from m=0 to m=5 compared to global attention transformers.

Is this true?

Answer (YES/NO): NO